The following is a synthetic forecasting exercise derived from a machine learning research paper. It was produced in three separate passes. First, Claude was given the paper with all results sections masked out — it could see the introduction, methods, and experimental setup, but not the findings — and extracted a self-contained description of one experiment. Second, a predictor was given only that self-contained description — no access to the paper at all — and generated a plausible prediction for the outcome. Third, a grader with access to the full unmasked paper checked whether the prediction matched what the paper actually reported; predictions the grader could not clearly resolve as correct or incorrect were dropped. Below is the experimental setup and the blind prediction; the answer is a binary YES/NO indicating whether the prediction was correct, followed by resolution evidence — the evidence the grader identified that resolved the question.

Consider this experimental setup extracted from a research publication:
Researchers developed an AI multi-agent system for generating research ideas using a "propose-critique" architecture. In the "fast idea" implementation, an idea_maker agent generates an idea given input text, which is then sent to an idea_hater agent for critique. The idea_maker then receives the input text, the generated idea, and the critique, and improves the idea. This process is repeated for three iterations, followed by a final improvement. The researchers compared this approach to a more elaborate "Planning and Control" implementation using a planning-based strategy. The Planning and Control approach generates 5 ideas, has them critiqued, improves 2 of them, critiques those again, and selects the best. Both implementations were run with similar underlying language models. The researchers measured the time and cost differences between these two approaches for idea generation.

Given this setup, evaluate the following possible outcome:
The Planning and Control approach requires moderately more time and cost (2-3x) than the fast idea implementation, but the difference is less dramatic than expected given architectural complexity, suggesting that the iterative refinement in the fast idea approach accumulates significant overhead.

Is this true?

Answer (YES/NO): NO